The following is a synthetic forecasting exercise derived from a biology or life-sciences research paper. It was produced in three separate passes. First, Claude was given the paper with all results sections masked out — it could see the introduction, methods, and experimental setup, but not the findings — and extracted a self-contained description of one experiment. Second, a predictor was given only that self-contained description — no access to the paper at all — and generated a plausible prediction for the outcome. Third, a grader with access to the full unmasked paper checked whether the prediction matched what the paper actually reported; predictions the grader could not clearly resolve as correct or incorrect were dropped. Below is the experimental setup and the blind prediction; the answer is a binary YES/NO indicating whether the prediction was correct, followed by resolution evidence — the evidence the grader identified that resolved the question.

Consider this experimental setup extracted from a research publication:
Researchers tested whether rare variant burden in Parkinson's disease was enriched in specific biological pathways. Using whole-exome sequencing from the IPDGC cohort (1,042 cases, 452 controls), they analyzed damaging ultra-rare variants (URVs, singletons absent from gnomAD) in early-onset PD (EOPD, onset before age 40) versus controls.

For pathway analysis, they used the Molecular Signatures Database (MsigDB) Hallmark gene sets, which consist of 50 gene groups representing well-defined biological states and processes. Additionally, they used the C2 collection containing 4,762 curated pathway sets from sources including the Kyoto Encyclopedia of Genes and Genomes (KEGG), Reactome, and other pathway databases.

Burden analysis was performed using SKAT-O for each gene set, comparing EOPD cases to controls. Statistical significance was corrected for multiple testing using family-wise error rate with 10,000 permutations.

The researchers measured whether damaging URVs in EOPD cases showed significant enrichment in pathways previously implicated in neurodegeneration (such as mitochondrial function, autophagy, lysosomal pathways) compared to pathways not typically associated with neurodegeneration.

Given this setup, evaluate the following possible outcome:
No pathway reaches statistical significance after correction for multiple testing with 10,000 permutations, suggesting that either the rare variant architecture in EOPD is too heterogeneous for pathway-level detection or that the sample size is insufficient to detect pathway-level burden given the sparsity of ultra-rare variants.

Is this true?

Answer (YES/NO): NO